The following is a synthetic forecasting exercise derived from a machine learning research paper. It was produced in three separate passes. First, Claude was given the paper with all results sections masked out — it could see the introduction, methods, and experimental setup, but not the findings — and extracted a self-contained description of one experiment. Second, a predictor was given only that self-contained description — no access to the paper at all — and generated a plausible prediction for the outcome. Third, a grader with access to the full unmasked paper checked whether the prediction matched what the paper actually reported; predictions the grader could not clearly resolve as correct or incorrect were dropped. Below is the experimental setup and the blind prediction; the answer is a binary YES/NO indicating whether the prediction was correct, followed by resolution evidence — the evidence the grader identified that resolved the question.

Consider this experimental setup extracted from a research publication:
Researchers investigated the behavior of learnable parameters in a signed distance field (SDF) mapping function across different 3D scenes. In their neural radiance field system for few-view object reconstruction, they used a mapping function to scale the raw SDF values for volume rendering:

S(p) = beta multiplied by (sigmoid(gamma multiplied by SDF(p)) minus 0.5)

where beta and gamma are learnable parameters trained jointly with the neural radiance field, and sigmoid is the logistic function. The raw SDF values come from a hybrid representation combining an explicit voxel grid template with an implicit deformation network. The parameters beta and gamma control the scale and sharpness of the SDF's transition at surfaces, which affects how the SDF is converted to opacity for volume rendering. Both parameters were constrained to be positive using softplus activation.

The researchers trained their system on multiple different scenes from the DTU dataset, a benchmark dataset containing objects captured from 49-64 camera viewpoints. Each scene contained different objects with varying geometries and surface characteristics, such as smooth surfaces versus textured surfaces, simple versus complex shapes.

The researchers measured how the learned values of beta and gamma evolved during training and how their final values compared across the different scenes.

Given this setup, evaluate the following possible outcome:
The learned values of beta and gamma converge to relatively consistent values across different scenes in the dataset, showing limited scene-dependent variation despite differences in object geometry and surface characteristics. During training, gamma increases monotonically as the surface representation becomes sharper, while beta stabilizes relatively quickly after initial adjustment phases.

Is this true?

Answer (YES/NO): NO